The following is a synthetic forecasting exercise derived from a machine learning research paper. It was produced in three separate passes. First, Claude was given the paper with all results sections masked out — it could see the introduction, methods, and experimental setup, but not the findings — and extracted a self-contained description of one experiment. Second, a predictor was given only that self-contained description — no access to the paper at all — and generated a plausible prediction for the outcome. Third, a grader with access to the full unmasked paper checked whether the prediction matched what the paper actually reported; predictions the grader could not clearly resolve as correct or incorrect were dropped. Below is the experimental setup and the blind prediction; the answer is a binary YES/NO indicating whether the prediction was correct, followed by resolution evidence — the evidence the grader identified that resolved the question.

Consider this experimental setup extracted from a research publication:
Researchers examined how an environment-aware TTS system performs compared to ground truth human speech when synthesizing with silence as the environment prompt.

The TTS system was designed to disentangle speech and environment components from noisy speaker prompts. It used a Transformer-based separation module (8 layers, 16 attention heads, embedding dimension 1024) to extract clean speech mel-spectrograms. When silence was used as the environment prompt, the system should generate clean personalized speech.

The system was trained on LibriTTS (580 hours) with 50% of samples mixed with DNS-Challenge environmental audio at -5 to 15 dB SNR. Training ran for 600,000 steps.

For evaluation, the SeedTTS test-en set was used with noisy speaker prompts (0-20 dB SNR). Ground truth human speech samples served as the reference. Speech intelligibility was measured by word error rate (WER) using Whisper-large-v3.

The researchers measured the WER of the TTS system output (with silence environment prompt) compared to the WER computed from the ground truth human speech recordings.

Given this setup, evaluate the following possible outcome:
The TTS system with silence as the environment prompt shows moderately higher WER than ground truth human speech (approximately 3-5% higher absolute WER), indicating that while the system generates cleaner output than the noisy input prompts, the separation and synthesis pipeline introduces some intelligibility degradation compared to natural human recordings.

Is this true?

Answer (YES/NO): NO